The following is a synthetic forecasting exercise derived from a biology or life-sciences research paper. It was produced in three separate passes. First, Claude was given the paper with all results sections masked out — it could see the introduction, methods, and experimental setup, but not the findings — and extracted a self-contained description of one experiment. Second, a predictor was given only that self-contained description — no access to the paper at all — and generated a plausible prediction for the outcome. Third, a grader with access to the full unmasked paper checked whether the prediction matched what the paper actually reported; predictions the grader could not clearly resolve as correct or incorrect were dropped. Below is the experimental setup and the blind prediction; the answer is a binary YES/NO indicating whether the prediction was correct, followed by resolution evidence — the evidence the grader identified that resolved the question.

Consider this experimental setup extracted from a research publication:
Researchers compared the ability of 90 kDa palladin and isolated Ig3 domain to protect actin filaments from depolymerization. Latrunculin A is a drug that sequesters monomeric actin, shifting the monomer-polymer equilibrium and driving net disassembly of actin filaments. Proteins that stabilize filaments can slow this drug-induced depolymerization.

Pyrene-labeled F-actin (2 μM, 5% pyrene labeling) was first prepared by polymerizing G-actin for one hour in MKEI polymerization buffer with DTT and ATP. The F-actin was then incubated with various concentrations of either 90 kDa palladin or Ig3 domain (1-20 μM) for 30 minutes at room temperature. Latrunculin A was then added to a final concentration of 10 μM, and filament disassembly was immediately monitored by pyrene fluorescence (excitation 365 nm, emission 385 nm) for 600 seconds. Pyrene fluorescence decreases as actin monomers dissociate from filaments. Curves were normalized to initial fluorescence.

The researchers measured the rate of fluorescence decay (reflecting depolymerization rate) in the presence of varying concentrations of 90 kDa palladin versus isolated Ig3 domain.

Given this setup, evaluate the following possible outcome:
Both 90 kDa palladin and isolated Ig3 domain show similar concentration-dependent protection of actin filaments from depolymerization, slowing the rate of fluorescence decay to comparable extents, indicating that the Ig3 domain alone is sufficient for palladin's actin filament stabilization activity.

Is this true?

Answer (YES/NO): NO